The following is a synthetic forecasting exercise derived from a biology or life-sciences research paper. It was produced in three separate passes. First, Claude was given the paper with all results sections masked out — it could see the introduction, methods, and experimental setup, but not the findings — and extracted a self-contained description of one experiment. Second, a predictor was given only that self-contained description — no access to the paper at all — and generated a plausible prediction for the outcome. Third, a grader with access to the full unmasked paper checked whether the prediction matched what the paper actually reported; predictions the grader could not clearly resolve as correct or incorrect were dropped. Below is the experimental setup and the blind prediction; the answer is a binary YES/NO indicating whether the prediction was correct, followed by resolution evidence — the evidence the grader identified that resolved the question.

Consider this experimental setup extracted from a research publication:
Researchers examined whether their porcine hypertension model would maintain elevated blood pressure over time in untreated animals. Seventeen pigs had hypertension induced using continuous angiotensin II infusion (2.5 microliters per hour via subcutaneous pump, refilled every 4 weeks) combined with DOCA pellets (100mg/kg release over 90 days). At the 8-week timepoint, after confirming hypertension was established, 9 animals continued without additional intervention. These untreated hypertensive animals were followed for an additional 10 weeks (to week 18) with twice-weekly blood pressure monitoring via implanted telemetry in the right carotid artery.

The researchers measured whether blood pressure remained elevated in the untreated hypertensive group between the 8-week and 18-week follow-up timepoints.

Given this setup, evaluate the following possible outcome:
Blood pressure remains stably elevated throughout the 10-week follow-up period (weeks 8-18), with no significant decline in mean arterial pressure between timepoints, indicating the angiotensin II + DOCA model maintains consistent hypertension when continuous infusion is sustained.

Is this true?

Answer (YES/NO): NO